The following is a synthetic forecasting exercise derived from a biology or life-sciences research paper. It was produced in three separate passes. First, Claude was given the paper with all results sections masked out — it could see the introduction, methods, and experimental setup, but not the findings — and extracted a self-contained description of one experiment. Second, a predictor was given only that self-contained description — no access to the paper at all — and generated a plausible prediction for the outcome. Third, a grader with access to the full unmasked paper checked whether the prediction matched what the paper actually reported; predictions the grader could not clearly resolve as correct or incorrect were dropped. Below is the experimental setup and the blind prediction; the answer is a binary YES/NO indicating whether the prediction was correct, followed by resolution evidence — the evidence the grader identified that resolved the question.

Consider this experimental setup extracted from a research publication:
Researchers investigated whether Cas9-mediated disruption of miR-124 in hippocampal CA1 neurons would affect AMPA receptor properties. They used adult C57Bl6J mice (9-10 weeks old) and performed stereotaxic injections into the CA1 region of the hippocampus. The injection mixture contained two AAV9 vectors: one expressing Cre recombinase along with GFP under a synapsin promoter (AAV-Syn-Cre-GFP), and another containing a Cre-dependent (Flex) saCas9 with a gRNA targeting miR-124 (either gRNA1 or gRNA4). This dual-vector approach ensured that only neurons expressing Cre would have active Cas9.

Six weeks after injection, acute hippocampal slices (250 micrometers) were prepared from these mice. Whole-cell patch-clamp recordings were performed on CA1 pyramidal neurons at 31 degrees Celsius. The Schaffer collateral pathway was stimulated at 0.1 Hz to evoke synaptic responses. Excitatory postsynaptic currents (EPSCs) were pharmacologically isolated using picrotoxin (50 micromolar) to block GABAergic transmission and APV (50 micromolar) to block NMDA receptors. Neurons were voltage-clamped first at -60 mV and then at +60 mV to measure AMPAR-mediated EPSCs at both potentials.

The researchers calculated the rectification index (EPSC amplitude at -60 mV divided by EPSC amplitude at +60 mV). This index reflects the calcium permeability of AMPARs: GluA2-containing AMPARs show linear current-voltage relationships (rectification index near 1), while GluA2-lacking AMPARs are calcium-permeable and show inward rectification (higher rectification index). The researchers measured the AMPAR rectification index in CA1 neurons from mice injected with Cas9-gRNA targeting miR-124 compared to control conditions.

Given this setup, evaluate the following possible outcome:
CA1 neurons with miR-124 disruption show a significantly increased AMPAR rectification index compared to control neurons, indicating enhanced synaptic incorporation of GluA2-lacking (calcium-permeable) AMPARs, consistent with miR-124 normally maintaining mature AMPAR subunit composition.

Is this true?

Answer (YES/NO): NO